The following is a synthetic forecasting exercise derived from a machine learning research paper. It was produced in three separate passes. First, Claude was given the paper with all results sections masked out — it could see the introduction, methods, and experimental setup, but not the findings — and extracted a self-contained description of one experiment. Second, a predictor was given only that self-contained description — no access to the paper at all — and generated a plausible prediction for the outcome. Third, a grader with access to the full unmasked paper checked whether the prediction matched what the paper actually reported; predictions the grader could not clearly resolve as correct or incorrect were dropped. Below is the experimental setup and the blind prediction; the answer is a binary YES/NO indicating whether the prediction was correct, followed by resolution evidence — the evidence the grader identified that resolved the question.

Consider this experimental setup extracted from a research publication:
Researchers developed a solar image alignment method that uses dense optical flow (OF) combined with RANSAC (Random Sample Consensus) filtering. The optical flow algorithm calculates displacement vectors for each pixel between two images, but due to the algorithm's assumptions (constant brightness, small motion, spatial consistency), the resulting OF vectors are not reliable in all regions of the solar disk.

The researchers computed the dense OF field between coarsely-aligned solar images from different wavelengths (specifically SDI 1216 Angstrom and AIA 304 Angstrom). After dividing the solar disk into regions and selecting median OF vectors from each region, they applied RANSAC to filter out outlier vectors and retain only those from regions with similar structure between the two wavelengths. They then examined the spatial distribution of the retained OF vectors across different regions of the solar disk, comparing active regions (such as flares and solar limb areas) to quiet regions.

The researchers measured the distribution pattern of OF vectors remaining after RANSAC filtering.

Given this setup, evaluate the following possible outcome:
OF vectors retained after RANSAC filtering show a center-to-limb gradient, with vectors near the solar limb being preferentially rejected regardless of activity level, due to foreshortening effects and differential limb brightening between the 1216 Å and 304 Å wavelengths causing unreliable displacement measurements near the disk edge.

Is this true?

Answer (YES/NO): NO